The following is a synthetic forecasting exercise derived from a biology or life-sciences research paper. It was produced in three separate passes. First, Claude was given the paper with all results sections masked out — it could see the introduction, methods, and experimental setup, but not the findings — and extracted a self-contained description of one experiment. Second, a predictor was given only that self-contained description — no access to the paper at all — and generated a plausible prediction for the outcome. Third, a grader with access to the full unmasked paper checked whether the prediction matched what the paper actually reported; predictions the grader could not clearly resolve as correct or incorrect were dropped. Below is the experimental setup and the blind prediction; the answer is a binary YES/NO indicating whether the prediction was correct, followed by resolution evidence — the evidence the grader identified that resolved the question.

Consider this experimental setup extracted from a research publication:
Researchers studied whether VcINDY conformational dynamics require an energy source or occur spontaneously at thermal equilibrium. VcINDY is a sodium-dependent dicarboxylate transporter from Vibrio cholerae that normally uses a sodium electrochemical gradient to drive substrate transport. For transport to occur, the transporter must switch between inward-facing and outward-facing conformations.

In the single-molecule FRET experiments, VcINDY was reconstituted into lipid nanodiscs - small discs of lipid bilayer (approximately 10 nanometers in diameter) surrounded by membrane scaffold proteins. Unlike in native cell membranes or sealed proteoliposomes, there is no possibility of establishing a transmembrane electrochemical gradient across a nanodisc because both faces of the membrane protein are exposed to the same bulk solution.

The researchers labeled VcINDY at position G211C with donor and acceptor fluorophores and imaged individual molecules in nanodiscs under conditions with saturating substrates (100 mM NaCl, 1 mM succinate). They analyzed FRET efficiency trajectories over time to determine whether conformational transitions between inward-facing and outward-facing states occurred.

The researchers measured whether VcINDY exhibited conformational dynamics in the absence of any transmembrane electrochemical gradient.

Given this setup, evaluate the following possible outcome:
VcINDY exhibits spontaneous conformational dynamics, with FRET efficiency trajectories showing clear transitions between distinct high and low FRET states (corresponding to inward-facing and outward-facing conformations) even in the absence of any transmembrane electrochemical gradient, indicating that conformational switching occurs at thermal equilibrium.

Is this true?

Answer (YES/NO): YES